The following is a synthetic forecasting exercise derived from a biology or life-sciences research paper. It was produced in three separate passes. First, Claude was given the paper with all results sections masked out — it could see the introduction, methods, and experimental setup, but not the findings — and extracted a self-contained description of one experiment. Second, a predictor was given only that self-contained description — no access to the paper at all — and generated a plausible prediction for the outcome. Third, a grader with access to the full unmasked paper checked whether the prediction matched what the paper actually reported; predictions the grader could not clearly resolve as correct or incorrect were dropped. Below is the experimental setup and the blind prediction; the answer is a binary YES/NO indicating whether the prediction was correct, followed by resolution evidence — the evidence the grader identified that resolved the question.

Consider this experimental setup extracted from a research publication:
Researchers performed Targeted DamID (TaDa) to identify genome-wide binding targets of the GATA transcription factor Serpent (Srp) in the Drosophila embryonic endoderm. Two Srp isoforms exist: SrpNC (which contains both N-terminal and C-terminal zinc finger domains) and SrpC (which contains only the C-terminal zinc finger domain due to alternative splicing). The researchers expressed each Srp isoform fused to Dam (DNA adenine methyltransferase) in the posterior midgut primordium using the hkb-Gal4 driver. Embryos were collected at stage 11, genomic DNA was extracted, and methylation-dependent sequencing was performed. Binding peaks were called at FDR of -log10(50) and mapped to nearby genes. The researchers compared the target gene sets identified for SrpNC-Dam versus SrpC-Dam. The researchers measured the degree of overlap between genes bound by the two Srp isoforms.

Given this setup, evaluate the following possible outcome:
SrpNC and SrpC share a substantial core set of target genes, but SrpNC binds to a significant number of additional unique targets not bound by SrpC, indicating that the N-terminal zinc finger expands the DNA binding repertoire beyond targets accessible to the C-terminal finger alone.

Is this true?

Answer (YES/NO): NO